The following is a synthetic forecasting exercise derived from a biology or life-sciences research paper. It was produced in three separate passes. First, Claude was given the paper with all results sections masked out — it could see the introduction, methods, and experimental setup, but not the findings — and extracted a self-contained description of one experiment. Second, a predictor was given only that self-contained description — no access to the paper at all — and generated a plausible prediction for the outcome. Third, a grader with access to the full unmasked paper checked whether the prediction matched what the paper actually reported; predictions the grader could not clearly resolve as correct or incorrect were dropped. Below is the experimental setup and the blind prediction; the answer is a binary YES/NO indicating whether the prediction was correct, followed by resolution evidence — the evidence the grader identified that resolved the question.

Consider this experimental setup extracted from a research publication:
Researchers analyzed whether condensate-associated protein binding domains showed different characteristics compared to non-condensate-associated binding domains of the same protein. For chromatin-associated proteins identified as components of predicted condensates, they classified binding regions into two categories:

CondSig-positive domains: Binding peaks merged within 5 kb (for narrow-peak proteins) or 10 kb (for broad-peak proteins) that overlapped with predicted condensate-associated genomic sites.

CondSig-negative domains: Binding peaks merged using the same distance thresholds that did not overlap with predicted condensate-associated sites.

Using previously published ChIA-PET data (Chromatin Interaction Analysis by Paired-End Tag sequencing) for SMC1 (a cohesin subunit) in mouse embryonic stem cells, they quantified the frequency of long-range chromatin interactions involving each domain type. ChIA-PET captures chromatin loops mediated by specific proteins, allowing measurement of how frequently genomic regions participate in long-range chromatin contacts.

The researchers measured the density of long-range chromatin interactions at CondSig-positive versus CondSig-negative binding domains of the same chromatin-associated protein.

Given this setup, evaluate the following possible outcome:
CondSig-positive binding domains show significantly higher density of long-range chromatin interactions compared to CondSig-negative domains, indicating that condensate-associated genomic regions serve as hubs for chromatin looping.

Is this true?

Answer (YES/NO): YES